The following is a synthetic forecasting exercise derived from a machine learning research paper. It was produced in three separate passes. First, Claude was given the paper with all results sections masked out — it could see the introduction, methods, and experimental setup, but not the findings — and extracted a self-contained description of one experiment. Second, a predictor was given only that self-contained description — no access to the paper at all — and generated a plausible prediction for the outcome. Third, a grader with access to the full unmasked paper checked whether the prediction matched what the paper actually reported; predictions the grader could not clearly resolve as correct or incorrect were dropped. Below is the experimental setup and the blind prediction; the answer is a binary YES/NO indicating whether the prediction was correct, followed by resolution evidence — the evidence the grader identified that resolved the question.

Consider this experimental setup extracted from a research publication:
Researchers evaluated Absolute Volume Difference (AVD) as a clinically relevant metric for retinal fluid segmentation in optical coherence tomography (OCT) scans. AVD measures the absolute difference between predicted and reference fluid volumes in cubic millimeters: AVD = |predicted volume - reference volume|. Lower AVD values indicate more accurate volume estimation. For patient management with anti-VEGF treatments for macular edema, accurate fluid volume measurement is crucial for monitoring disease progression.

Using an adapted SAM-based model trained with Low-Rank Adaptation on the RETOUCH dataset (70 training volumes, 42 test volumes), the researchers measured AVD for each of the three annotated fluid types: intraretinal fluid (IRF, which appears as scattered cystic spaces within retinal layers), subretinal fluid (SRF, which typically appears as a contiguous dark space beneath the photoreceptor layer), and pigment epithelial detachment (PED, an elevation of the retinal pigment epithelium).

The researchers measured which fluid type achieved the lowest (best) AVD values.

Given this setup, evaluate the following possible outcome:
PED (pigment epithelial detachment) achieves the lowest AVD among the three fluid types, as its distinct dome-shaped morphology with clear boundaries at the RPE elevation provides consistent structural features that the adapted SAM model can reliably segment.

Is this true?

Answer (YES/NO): NO